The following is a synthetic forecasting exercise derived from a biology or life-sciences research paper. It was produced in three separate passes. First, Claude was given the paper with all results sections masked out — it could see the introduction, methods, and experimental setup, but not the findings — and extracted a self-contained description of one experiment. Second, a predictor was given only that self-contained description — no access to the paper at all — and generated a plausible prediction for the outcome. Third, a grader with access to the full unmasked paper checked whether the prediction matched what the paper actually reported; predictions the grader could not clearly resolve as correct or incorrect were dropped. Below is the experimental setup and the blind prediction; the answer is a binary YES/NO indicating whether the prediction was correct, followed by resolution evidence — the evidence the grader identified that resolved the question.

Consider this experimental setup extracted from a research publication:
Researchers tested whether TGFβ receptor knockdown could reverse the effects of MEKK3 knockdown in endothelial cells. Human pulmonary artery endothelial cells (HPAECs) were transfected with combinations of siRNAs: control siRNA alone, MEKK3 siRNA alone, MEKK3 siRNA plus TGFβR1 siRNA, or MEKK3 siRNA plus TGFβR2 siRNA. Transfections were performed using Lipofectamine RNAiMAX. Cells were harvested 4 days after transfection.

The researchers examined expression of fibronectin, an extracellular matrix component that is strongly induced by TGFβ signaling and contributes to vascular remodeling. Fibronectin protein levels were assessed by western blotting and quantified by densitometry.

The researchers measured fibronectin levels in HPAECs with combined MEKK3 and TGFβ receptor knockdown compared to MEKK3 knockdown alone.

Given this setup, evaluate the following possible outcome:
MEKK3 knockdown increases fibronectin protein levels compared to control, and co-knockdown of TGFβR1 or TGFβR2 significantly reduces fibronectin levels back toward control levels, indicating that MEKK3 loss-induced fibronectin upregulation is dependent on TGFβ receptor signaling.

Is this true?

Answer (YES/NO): YES